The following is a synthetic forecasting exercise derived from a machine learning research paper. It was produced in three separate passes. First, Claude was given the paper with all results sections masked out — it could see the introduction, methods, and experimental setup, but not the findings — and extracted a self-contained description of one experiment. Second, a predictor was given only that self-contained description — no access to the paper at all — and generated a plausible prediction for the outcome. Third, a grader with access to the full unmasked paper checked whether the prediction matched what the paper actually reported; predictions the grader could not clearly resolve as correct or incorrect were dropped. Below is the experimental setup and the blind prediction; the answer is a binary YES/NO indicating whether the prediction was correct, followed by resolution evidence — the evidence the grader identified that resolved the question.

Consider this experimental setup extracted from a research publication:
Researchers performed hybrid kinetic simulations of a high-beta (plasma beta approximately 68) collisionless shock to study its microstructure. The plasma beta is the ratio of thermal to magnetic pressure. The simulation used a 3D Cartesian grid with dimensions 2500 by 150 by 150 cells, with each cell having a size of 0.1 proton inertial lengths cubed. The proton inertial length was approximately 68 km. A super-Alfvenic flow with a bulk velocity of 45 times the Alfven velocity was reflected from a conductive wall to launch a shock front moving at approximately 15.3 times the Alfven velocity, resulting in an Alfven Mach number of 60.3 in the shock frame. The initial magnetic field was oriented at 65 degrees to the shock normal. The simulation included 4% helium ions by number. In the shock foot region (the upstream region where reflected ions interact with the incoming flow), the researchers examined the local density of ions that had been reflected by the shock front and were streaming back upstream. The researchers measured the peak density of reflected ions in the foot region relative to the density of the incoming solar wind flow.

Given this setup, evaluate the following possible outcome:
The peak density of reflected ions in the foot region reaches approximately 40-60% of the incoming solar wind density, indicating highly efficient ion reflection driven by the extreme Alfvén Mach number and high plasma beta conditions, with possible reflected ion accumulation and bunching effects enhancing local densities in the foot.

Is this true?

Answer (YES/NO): NO